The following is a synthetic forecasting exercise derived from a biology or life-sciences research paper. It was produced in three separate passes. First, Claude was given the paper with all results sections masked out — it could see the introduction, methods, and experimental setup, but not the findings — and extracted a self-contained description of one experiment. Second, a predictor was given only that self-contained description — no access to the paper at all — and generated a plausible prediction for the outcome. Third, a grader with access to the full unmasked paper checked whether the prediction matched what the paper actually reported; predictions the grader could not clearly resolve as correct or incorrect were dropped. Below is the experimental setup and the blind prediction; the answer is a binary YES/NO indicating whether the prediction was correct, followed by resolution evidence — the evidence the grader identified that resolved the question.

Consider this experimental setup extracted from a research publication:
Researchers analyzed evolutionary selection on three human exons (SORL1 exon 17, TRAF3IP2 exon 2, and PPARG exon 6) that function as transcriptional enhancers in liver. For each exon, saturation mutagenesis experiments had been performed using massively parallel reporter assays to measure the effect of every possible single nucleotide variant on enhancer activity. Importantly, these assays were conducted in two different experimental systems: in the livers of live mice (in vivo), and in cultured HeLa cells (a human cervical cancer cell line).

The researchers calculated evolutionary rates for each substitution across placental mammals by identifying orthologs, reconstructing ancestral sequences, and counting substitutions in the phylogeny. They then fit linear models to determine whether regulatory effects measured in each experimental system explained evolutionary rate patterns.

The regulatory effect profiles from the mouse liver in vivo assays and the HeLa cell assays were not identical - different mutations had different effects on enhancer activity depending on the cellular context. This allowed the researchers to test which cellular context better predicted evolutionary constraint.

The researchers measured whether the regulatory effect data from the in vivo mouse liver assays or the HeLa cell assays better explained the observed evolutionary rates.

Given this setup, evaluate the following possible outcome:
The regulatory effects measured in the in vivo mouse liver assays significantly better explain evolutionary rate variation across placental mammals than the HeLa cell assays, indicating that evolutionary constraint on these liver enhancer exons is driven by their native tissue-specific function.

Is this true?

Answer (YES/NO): NO